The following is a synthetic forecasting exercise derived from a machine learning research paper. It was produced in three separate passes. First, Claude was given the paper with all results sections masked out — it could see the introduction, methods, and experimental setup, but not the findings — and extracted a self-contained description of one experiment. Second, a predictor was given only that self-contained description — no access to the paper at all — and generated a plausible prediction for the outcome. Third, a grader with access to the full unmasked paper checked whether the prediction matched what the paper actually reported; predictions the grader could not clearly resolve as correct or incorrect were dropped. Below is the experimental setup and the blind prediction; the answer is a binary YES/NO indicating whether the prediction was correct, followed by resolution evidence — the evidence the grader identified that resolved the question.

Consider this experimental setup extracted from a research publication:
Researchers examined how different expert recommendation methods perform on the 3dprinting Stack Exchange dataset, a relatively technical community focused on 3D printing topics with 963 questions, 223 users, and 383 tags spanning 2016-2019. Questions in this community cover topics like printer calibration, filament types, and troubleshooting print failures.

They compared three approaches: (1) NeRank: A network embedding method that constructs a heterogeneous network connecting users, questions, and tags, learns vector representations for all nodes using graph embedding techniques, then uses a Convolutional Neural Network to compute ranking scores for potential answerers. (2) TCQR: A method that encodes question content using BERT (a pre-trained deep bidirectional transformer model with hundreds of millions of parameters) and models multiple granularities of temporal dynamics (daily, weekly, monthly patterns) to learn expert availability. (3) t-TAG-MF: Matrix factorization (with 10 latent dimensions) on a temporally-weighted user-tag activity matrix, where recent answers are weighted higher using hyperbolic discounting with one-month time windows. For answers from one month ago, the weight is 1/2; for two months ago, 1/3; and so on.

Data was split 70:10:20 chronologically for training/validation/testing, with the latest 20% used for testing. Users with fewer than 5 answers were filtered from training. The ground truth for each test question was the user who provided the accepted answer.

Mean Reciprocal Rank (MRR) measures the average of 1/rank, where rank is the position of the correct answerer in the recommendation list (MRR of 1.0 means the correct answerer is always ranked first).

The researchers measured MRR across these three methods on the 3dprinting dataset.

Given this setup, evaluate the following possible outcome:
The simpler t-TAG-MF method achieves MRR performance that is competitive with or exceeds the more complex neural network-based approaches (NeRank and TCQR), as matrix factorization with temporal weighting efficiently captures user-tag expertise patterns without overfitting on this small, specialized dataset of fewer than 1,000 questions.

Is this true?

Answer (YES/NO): YES